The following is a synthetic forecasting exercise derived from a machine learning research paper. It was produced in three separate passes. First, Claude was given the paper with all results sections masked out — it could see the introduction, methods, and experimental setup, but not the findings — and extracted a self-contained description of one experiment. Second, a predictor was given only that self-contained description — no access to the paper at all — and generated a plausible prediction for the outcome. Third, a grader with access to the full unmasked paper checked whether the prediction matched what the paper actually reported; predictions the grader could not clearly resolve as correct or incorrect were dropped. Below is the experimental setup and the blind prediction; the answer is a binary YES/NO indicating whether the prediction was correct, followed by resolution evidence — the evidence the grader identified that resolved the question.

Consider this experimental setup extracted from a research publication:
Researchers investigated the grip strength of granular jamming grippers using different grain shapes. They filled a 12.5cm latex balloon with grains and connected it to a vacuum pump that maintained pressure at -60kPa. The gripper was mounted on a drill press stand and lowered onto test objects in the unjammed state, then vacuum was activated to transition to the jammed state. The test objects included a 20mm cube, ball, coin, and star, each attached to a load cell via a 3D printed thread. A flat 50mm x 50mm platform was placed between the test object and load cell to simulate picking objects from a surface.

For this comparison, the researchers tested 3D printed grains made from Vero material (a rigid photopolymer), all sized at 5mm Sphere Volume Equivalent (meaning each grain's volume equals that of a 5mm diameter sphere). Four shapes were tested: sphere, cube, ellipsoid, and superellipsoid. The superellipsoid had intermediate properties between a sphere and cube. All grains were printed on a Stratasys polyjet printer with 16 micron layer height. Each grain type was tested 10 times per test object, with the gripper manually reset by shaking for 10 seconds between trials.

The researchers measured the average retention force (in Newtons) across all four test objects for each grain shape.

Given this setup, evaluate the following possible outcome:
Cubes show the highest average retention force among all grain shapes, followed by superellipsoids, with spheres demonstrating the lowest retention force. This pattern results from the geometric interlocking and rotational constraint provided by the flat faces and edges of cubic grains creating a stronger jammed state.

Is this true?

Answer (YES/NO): NO